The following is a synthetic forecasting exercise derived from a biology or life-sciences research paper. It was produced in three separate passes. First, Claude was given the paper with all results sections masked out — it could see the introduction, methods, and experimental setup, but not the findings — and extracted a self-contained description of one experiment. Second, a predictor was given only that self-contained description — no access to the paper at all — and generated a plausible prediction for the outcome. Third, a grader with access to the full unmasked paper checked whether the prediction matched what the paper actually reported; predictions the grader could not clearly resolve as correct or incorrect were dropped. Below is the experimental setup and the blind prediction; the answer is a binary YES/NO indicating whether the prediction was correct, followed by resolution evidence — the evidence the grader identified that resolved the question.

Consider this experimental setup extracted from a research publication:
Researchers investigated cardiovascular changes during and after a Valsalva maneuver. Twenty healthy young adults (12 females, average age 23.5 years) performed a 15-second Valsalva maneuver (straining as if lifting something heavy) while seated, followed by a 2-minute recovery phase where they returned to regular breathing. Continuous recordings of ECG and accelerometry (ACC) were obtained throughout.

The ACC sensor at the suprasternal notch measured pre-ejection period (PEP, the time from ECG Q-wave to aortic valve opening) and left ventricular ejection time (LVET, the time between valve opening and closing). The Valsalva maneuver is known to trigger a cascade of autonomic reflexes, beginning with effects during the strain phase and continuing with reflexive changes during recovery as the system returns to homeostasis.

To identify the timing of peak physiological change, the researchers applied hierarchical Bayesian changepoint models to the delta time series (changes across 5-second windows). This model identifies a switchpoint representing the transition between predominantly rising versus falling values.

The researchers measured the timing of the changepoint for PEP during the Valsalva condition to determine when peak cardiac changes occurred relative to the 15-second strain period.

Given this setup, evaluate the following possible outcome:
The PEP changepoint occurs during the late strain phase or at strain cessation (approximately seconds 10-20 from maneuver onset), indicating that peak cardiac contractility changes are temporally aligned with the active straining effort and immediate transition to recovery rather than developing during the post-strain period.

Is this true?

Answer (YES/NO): NO